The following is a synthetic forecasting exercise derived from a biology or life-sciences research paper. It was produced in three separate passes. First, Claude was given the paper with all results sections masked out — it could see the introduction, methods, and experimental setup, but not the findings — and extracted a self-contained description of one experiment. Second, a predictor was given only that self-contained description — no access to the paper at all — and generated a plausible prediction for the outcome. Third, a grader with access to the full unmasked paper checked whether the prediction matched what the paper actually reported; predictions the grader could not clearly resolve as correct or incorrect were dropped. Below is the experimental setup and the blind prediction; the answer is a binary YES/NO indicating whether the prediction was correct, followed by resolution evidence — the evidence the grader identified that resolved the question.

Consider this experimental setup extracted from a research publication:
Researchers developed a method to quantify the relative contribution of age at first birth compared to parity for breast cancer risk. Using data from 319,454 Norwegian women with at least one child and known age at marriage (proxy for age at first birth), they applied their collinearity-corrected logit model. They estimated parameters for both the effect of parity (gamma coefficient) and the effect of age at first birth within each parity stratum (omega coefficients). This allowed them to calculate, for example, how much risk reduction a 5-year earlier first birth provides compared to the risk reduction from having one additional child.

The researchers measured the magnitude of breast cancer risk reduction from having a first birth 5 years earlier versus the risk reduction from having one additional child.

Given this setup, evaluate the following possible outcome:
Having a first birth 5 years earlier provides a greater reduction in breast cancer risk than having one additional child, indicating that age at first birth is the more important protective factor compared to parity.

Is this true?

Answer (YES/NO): NO